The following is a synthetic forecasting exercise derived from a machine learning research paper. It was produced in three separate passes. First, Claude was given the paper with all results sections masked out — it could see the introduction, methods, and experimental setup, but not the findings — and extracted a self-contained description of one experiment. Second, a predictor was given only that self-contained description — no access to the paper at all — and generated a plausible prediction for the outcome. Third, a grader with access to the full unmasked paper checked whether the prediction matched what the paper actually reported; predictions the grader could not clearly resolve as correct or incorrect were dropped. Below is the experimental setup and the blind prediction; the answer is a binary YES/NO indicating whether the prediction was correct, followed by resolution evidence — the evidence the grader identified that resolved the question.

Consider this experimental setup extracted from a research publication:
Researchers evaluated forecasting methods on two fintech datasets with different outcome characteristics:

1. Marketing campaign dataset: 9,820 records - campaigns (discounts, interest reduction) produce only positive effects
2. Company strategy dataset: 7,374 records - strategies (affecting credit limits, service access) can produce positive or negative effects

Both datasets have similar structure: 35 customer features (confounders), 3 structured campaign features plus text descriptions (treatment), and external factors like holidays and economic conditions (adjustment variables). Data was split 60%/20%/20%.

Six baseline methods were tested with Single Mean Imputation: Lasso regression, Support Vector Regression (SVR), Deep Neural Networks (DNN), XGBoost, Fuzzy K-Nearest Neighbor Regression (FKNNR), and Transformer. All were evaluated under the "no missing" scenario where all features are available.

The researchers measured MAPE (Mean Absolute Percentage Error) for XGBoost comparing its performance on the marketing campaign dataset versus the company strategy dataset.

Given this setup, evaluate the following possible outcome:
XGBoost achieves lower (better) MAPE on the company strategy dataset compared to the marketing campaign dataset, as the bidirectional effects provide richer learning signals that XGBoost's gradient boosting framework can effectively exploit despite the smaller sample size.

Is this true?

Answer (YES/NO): NO